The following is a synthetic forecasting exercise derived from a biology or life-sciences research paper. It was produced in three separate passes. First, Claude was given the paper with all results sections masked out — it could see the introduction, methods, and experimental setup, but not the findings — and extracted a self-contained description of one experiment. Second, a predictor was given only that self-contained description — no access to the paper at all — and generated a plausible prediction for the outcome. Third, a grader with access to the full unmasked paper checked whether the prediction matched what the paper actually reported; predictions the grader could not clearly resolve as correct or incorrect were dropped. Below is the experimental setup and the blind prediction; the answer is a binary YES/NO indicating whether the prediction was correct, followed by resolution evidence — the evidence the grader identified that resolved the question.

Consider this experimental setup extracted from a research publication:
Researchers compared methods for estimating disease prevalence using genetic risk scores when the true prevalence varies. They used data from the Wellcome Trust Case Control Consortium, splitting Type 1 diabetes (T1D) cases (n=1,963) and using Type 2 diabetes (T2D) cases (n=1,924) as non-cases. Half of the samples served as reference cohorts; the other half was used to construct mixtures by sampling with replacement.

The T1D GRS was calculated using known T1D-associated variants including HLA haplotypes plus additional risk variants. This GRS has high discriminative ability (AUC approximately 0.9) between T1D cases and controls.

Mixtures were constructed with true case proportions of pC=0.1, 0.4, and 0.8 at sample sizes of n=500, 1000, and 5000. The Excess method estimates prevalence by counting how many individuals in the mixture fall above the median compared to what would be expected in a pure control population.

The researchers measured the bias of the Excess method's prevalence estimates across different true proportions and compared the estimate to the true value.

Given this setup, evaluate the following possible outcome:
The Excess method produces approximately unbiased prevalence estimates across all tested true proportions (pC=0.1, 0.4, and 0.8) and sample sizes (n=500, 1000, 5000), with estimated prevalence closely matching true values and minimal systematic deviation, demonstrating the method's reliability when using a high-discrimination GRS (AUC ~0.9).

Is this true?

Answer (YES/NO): NO